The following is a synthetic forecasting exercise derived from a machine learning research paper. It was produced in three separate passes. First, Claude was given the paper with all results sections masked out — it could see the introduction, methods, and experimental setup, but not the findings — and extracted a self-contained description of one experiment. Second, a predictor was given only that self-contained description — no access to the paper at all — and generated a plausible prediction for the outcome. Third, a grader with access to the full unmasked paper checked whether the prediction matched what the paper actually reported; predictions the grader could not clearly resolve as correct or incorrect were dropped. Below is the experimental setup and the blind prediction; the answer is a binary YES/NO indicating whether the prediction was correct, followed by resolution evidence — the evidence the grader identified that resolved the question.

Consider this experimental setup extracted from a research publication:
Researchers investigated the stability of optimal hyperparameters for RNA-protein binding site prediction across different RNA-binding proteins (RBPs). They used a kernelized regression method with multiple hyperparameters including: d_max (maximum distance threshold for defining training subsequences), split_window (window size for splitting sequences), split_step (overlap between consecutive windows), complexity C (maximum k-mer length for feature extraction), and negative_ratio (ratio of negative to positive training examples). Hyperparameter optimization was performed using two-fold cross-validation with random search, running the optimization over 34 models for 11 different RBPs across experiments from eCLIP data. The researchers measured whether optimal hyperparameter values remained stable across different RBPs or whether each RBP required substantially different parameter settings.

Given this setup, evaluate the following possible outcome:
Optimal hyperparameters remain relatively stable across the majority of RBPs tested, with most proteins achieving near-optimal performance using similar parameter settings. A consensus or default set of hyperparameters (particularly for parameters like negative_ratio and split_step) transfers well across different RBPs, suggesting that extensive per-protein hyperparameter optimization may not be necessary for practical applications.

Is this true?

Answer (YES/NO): YES